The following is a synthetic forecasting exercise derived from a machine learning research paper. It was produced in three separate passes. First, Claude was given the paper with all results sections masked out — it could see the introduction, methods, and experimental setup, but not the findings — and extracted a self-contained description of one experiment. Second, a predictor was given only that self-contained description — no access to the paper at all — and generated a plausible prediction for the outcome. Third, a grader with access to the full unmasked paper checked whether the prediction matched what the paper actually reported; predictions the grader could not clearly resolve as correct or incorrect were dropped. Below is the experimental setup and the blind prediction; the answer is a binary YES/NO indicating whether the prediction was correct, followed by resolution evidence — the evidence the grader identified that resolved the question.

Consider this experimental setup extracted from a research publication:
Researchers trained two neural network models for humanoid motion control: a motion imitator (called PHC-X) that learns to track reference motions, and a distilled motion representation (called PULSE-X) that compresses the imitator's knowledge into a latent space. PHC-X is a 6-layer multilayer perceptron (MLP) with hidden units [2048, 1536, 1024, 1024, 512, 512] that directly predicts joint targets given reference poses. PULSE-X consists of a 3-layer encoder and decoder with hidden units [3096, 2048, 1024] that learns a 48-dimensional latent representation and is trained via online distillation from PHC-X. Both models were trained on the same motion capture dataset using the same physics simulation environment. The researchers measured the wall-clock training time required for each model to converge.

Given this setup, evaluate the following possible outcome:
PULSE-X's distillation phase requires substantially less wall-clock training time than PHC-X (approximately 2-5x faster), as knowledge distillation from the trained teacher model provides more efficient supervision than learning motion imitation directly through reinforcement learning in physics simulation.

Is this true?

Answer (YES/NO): YES